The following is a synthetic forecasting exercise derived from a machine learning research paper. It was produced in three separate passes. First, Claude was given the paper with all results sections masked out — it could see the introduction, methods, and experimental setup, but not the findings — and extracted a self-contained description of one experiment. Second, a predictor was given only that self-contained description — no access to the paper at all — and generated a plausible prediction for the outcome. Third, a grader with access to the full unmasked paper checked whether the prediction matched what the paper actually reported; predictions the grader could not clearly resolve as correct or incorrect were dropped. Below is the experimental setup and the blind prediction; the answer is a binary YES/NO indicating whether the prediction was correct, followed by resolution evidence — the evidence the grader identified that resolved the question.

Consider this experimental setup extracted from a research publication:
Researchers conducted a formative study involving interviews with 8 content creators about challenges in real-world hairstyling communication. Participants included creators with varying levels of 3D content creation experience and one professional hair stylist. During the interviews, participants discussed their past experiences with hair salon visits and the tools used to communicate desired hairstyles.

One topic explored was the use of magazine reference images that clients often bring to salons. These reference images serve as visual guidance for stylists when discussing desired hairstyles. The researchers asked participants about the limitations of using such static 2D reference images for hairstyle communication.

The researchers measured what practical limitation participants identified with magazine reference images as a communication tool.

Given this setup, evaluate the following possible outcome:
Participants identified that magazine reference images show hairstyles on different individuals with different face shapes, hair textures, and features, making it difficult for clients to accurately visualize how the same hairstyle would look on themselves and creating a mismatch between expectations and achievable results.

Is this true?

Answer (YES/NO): NO